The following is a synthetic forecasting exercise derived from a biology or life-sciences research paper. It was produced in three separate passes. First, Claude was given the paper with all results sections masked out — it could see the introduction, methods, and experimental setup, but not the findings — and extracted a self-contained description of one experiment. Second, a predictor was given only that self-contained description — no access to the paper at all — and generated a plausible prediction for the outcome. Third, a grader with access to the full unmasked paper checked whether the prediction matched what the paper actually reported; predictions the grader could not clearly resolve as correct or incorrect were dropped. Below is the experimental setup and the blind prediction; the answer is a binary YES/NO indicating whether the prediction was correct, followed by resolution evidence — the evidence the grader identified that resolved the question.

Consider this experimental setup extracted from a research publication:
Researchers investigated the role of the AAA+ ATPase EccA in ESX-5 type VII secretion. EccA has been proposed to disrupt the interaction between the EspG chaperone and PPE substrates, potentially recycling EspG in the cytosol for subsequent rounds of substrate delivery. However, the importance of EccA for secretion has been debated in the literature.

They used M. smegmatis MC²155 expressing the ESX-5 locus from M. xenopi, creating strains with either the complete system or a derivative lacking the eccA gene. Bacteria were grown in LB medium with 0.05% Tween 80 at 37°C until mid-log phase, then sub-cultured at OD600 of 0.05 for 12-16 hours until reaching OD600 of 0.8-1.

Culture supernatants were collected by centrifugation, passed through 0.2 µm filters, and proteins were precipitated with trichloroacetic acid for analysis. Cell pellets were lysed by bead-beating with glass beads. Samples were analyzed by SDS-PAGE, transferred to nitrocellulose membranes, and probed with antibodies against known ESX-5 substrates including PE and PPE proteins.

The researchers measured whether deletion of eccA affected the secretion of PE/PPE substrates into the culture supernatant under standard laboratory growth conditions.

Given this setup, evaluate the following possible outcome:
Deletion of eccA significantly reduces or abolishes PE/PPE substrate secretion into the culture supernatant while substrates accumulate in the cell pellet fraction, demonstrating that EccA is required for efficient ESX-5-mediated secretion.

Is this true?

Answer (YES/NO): NO